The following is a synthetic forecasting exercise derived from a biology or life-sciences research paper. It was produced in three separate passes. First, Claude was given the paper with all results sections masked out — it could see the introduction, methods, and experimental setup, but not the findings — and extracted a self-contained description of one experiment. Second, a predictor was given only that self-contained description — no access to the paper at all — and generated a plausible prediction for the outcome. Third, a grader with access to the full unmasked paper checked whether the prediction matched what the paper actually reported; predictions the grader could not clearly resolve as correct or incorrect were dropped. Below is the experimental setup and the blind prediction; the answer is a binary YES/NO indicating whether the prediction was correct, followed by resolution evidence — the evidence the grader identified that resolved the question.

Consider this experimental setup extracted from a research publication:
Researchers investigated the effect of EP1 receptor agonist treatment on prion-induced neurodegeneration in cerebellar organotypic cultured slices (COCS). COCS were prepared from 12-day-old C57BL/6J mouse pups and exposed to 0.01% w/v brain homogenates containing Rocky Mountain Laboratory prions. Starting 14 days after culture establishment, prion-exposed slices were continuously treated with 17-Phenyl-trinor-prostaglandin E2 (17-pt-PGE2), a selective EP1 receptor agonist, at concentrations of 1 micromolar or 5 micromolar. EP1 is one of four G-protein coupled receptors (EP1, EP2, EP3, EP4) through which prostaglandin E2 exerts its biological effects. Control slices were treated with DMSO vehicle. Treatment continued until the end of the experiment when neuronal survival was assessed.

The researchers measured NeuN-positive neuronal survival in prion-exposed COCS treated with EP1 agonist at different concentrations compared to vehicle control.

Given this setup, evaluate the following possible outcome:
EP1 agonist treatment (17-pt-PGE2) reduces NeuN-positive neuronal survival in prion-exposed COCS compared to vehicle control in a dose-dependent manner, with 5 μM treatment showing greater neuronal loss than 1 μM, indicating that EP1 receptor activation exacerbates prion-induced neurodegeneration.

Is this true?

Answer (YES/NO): NO